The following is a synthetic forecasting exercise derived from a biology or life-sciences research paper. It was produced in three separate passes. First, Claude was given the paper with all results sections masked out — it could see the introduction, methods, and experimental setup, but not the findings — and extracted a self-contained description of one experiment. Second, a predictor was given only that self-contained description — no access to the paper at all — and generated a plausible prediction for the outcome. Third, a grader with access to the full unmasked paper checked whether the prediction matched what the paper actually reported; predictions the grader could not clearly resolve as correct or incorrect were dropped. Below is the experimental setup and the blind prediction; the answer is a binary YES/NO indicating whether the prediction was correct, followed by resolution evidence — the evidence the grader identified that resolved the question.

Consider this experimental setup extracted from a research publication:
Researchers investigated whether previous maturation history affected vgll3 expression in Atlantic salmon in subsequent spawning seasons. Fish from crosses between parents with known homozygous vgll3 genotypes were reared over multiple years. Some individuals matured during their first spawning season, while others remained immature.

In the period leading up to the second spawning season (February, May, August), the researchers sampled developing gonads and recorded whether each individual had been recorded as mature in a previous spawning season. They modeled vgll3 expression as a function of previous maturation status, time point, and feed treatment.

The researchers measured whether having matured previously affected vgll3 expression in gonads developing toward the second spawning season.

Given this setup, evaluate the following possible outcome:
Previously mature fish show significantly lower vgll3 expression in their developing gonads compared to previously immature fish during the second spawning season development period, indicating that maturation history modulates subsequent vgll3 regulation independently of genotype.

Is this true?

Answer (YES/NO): NO